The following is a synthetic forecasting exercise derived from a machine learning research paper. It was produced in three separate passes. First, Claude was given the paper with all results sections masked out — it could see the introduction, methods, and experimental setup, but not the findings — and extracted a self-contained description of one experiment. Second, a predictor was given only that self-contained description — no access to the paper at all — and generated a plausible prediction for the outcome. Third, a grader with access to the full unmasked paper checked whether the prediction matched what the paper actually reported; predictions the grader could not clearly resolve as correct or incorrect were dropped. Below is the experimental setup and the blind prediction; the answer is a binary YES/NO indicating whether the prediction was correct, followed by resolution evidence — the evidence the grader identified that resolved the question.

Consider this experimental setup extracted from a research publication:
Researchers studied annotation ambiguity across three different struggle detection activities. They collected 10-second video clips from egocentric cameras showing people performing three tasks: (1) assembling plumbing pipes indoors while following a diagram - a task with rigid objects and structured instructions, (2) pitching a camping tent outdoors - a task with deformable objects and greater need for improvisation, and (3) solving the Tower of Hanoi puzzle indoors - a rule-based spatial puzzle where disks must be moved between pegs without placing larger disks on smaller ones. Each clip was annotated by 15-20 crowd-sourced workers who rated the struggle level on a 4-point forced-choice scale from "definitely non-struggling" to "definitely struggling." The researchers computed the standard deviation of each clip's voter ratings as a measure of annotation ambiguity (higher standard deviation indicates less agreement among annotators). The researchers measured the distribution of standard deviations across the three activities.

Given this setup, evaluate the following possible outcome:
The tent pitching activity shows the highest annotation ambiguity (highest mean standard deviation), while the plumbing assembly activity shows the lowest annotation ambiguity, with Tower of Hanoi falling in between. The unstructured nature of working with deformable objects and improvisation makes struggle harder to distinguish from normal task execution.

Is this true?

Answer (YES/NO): NO